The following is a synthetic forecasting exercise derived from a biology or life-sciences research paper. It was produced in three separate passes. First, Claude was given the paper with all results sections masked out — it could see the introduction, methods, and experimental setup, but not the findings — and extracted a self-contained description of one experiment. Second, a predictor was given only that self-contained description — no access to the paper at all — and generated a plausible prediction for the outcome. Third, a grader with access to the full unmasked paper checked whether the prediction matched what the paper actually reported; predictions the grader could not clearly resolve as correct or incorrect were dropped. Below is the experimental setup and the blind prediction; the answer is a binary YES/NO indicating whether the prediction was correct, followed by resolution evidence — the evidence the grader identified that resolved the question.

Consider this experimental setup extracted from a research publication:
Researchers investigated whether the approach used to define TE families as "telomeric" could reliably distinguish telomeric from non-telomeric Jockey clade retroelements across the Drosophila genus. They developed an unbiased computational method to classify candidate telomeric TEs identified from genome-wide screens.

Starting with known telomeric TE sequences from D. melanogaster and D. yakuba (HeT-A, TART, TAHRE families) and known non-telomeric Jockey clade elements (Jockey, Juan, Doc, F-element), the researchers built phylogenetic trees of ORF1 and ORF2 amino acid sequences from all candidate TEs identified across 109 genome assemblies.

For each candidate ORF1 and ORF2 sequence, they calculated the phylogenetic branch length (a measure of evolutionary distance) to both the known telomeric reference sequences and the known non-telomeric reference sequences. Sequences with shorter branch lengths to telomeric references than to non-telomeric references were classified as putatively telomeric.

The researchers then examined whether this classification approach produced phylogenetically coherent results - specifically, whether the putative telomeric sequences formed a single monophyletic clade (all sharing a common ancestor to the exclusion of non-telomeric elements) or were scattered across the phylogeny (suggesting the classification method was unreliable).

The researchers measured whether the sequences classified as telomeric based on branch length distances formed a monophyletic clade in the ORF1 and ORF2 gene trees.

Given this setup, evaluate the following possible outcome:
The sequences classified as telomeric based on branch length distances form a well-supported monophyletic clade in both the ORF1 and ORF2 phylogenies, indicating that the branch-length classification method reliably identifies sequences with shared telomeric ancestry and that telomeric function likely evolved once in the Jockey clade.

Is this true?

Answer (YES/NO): YES